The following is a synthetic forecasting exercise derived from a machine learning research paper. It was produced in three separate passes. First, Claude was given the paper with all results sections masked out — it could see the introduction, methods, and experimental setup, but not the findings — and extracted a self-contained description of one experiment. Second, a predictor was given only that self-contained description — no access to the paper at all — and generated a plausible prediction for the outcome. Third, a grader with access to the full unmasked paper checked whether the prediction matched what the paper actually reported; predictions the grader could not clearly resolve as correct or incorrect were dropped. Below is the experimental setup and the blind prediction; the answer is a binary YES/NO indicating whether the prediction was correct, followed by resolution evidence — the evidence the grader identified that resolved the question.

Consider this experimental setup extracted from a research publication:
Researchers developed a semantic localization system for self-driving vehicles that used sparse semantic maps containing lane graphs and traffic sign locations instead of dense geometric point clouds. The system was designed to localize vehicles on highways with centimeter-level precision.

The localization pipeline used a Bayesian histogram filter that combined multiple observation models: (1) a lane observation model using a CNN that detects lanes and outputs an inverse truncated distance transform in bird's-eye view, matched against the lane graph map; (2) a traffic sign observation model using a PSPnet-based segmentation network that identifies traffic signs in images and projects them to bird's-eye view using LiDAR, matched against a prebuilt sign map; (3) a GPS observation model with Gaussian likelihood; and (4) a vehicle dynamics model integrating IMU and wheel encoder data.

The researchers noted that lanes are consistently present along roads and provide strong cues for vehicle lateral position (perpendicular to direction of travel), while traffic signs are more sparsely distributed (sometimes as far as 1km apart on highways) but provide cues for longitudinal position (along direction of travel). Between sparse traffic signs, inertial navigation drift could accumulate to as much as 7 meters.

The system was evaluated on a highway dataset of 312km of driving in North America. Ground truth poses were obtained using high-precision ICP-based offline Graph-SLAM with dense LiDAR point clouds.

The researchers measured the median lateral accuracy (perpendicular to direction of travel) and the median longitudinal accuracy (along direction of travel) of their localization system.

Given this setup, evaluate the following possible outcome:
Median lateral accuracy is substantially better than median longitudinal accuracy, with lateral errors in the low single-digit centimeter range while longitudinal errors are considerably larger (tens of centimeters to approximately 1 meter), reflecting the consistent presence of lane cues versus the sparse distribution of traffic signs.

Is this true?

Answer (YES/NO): YES